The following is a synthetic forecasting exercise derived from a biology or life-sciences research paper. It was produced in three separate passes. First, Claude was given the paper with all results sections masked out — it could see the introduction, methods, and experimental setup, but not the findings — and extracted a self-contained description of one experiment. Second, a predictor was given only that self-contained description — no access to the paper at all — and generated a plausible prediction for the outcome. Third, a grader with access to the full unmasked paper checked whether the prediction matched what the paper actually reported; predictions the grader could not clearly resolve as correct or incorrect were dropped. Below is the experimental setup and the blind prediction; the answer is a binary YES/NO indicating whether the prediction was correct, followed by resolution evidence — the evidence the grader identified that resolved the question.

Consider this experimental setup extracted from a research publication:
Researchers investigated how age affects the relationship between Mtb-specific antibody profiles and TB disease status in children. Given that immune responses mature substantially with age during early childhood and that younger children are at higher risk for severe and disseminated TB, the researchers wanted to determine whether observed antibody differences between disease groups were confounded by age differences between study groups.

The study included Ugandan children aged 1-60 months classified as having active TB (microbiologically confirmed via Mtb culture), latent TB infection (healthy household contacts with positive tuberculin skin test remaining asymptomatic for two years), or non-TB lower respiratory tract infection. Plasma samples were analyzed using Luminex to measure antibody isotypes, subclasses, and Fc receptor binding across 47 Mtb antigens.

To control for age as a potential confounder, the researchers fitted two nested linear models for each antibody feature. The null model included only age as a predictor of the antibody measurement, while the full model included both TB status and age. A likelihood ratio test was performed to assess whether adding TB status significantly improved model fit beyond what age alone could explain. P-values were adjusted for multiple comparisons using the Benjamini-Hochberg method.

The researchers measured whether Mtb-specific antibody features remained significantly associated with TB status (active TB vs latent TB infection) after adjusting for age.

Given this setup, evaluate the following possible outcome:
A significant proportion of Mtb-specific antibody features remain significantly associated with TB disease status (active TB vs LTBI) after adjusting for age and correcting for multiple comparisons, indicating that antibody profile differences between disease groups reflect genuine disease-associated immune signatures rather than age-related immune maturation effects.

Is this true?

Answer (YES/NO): YES